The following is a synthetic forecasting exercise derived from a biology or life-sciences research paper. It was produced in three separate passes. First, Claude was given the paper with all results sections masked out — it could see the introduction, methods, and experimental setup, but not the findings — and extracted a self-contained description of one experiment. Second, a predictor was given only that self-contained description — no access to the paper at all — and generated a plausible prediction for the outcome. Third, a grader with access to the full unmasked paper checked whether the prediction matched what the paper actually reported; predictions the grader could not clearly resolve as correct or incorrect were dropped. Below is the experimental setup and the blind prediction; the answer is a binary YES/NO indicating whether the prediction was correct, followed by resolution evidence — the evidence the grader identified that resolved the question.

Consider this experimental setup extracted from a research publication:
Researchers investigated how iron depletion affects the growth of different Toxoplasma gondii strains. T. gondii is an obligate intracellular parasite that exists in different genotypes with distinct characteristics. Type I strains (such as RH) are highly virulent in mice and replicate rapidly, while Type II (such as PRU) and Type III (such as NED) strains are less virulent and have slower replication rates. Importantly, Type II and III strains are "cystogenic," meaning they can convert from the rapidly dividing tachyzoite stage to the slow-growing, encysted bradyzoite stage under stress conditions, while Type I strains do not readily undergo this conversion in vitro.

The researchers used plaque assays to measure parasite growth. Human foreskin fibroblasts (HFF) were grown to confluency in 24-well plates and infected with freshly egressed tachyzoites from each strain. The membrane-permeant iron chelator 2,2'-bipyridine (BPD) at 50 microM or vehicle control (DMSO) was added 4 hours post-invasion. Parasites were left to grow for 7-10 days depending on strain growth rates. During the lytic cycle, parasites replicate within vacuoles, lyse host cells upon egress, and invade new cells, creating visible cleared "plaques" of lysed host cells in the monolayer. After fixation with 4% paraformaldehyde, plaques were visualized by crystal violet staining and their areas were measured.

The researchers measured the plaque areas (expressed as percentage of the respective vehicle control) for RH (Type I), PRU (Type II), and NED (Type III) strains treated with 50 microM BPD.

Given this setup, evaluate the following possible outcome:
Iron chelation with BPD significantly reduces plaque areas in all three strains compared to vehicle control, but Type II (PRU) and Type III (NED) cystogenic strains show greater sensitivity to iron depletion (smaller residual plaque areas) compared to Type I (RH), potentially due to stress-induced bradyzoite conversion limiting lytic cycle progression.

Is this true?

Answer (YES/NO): NO